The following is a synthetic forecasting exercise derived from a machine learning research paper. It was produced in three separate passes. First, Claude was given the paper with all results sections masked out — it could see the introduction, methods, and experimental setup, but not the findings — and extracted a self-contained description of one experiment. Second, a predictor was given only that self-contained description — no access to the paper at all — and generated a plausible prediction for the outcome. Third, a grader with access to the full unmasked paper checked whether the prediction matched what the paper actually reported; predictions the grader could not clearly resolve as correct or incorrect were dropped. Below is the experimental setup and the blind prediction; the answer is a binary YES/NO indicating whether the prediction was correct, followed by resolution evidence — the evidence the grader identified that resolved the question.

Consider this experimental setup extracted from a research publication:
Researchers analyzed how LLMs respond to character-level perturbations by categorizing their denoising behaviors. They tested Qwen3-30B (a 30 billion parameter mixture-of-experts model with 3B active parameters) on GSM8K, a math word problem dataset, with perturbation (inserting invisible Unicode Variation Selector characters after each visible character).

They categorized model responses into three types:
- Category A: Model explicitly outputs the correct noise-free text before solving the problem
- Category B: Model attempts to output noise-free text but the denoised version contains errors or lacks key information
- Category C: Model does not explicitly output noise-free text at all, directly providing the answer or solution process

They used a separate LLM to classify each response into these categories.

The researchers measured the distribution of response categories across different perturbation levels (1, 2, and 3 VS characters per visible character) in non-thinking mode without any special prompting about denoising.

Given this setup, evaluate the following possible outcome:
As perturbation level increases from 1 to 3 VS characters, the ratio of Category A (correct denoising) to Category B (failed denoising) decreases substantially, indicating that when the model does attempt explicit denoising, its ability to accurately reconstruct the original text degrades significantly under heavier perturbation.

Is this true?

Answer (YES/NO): YES